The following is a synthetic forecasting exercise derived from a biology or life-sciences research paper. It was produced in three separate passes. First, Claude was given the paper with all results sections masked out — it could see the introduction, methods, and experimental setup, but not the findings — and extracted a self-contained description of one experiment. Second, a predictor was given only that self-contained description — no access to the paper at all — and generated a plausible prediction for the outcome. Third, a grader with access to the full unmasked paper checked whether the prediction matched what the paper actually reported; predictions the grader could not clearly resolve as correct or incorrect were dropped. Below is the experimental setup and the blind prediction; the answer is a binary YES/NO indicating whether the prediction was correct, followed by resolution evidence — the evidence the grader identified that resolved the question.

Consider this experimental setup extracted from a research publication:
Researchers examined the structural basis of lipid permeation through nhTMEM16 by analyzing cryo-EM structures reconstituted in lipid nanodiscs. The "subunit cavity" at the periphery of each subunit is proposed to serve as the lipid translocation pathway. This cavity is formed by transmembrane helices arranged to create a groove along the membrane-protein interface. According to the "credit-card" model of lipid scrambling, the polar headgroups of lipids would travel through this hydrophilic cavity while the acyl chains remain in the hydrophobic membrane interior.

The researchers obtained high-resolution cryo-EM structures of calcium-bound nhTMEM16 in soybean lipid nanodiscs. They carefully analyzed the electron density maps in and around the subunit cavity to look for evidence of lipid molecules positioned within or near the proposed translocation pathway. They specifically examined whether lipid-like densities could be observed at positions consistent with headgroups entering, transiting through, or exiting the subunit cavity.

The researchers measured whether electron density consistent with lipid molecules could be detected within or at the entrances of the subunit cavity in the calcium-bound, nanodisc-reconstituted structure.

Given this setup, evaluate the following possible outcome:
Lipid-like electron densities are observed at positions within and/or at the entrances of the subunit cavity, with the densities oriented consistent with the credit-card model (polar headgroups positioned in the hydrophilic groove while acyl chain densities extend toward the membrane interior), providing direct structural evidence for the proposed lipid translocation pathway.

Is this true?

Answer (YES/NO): NO